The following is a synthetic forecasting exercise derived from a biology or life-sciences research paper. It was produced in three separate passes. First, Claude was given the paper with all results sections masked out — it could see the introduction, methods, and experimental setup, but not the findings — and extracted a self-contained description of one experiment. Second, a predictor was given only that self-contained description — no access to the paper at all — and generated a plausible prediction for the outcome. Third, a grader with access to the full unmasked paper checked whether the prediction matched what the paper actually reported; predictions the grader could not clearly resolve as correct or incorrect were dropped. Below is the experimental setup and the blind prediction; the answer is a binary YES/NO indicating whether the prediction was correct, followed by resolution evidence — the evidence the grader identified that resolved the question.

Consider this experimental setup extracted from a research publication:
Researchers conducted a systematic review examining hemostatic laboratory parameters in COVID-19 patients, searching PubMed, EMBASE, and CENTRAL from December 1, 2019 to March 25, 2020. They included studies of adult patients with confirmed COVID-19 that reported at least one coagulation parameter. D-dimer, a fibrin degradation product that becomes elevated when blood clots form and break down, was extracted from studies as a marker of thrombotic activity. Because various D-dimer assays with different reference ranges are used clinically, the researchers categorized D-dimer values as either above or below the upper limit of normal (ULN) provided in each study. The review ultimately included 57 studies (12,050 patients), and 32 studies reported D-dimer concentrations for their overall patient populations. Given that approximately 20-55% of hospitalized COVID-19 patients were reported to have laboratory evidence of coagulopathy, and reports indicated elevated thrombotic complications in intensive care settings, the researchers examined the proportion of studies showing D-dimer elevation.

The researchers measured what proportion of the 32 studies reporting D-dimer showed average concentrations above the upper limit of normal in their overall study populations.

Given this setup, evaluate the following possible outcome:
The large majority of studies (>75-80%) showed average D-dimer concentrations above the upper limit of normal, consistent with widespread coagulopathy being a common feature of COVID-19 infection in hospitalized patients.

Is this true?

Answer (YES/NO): NO